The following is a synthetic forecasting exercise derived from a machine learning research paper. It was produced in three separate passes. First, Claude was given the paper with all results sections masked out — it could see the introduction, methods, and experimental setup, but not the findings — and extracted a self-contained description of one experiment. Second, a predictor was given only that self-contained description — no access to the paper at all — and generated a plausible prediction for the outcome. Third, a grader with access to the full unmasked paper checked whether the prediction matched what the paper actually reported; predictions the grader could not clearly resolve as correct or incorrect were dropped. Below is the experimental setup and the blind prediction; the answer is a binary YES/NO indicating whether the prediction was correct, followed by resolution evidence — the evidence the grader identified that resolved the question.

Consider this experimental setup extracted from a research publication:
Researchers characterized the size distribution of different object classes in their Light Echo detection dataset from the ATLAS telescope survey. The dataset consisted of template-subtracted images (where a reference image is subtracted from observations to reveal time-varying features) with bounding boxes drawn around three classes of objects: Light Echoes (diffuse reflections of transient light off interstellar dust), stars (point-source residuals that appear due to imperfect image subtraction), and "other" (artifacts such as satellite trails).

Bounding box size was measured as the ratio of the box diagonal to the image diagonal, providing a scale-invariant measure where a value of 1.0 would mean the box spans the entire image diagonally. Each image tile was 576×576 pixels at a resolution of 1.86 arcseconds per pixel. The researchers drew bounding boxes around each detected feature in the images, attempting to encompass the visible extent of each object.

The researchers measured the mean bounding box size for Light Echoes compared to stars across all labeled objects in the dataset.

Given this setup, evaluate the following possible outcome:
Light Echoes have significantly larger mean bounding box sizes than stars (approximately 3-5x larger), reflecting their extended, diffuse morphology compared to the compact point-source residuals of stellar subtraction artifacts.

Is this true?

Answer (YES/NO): NO